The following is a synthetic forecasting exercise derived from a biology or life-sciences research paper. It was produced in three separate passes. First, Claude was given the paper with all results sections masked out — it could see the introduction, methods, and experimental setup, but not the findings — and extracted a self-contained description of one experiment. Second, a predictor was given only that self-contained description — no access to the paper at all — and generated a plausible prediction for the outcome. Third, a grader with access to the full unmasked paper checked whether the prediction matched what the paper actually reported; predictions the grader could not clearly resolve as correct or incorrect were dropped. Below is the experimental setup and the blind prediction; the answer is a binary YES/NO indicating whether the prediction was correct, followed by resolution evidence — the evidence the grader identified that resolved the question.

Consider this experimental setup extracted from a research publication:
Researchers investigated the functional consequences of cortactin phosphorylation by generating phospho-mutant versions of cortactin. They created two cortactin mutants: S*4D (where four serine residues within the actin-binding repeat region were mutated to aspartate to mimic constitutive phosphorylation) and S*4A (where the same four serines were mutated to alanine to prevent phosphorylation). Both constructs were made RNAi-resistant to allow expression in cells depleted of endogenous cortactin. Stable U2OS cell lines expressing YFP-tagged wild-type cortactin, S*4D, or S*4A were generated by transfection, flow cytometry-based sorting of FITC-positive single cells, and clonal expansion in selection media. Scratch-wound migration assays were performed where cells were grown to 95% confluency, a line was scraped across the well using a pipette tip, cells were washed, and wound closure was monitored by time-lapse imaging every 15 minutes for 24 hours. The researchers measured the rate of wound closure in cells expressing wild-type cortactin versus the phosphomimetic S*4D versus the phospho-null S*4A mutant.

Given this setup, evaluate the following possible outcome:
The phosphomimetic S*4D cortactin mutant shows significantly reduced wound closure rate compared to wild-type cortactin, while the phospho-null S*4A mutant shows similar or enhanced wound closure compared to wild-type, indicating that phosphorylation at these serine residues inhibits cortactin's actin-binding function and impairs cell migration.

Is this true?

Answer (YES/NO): NO